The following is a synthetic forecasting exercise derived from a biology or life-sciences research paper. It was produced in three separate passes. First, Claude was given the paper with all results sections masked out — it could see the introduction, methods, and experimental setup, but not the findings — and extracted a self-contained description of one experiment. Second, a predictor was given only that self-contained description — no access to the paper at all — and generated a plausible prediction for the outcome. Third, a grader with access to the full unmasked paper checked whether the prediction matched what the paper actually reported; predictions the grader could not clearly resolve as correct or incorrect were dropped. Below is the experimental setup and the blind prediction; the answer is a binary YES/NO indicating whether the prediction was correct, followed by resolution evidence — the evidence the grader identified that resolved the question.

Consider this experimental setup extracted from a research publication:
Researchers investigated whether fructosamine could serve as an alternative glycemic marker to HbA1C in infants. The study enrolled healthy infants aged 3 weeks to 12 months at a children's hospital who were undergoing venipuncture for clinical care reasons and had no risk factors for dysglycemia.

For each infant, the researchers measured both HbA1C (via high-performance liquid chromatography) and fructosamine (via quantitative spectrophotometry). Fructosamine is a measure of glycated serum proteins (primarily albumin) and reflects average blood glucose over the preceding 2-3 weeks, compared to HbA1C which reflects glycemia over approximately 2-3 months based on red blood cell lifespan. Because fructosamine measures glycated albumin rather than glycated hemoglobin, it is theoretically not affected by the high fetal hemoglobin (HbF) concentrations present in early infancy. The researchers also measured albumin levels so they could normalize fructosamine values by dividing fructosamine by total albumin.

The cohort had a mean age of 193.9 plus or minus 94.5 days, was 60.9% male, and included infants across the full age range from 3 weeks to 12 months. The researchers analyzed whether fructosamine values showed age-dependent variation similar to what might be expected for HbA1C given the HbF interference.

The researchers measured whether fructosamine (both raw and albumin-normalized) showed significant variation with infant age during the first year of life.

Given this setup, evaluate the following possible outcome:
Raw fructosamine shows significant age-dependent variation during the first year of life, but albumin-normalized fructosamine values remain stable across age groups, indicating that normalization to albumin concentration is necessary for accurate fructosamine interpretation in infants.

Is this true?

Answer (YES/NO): NO